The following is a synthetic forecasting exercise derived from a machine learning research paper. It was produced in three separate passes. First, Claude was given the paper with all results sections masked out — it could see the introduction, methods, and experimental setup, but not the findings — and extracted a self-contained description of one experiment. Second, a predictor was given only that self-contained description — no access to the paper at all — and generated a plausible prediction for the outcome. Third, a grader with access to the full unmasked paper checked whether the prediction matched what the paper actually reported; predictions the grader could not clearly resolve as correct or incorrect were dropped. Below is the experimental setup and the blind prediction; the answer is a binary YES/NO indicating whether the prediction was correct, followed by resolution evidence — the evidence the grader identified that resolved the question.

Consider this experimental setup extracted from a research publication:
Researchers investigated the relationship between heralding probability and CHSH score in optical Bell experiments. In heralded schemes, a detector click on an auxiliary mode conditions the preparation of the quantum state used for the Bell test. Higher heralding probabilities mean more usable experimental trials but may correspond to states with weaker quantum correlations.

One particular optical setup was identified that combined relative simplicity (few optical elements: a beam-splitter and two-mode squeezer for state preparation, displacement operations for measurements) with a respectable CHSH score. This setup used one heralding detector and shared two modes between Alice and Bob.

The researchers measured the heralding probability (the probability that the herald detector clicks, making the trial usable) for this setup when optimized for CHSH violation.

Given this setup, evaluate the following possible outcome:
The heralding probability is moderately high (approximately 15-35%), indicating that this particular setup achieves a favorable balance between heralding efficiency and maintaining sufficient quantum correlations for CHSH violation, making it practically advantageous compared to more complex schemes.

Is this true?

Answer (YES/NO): NO